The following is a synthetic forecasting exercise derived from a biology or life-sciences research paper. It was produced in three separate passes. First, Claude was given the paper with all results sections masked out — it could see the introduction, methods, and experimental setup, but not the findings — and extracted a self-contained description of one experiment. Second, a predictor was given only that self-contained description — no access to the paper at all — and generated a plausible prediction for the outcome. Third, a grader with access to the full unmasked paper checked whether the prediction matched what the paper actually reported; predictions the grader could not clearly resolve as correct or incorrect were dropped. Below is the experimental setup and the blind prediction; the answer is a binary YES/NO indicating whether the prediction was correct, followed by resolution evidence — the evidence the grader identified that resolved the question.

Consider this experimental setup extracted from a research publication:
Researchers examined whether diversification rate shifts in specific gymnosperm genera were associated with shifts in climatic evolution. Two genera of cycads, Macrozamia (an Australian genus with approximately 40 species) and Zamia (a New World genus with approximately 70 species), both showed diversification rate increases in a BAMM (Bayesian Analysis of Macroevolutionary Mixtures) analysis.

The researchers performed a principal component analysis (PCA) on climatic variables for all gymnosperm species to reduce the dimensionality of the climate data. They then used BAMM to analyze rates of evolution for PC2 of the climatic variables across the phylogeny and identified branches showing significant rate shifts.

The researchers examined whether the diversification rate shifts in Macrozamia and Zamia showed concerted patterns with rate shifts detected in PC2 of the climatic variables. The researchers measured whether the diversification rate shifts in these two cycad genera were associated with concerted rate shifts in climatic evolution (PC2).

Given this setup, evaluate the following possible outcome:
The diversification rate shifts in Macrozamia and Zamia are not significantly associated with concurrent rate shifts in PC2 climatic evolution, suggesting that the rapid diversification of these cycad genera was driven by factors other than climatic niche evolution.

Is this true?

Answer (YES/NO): NO